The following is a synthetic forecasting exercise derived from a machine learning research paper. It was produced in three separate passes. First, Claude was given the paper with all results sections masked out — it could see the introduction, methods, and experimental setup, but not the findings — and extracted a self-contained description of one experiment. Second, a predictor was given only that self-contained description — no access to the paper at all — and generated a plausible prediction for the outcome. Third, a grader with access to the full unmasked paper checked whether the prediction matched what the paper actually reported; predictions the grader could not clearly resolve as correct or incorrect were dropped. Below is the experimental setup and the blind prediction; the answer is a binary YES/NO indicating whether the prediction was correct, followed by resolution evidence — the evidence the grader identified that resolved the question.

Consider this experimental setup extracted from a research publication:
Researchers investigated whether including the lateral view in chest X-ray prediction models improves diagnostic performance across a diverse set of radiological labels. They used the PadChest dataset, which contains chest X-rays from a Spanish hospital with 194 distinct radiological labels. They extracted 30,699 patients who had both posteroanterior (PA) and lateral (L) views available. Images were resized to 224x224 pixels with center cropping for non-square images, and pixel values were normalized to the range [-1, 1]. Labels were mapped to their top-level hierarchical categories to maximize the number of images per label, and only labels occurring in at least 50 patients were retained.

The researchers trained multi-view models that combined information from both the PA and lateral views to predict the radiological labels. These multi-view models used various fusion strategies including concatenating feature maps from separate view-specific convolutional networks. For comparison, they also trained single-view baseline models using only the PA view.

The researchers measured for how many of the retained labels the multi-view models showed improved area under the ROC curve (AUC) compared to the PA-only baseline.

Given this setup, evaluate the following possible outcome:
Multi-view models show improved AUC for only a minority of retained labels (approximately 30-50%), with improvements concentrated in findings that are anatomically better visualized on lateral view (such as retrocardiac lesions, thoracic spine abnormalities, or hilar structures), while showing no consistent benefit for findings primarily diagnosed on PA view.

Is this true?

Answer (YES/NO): NO